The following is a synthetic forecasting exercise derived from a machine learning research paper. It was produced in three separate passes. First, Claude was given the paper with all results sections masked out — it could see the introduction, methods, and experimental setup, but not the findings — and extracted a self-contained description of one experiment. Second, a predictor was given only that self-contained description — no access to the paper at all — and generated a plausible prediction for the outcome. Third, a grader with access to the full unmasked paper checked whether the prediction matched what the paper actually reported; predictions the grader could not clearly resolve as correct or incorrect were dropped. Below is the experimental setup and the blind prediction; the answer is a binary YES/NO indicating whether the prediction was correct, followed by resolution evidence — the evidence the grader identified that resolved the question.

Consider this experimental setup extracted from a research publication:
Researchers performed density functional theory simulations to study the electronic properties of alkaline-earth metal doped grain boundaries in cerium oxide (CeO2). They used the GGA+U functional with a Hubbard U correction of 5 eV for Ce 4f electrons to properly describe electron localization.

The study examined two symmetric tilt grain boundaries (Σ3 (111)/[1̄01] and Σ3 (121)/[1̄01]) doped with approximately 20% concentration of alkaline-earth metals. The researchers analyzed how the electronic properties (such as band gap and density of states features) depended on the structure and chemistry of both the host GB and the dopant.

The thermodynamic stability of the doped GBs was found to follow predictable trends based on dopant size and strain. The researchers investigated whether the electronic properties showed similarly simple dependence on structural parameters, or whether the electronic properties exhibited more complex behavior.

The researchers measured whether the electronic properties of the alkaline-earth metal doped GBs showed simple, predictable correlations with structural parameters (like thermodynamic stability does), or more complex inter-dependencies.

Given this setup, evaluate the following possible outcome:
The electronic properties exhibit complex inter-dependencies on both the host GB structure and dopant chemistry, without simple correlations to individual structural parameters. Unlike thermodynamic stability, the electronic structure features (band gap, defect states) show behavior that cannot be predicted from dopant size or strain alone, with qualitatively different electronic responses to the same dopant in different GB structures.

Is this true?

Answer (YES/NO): YES